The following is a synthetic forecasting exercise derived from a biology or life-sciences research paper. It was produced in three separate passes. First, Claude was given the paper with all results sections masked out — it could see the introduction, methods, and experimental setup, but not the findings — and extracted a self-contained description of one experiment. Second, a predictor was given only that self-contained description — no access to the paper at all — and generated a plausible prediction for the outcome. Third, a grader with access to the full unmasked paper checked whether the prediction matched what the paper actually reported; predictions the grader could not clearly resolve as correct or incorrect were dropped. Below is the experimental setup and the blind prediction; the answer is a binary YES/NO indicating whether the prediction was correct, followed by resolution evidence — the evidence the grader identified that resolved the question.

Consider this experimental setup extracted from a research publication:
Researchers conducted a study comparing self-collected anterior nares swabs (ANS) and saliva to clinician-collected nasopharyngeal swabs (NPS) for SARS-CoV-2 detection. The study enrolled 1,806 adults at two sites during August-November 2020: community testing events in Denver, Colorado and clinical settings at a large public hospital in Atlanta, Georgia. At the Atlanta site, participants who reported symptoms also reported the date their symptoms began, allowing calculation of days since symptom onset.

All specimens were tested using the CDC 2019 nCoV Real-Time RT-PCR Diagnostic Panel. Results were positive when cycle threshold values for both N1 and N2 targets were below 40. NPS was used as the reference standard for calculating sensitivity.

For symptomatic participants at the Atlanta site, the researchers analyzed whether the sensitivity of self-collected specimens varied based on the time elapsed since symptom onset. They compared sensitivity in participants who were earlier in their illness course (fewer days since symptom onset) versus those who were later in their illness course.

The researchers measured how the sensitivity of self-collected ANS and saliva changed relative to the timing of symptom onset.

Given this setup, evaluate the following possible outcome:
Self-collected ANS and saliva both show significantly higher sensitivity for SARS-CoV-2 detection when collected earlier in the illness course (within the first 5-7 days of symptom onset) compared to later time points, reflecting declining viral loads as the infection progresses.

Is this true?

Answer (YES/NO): YES